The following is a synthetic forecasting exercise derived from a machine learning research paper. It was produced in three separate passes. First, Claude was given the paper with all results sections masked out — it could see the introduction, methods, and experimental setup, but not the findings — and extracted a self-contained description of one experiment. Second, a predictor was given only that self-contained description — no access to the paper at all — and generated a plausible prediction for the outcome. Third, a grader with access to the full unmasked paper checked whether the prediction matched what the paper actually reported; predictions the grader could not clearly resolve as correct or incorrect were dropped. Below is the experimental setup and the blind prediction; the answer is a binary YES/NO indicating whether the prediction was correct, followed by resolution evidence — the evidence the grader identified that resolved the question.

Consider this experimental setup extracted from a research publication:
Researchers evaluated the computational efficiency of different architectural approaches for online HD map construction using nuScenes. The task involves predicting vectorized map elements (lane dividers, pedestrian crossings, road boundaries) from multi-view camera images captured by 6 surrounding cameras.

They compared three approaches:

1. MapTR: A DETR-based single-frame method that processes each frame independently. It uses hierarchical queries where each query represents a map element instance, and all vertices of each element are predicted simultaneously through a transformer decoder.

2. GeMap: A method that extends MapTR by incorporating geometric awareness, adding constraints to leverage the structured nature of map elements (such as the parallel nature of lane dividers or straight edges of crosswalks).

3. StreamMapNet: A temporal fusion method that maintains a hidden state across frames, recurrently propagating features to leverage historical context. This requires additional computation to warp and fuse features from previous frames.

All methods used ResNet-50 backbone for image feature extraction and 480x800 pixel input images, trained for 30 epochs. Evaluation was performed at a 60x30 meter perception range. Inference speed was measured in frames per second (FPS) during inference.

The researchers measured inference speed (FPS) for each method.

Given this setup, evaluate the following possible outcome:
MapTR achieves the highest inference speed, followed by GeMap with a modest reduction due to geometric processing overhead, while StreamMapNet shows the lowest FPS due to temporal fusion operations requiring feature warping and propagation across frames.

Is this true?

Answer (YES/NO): NO